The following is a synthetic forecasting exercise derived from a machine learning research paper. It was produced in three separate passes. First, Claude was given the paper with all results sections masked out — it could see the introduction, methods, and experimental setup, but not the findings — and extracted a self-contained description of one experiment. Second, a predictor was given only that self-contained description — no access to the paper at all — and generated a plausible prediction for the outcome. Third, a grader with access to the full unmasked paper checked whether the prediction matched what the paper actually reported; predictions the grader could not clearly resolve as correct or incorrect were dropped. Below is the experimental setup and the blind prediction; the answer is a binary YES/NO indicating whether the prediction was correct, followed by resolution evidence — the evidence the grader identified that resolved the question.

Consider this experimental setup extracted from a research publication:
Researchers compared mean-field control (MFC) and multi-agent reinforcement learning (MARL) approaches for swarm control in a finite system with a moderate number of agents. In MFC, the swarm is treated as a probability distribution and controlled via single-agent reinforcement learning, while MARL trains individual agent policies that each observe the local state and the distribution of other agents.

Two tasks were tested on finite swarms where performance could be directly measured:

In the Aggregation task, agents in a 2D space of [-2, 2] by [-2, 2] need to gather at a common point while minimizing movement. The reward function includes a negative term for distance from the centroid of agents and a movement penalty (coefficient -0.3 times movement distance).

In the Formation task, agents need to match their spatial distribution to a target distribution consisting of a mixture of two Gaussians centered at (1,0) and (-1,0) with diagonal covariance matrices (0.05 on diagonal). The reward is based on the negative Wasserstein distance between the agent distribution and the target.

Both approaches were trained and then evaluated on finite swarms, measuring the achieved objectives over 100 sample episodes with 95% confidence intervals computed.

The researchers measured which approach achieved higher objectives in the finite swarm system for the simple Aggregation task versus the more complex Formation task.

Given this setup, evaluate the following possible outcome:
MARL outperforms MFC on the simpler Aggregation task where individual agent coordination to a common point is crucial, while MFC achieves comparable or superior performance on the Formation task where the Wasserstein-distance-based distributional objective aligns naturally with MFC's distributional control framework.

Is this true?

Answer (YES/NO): YES